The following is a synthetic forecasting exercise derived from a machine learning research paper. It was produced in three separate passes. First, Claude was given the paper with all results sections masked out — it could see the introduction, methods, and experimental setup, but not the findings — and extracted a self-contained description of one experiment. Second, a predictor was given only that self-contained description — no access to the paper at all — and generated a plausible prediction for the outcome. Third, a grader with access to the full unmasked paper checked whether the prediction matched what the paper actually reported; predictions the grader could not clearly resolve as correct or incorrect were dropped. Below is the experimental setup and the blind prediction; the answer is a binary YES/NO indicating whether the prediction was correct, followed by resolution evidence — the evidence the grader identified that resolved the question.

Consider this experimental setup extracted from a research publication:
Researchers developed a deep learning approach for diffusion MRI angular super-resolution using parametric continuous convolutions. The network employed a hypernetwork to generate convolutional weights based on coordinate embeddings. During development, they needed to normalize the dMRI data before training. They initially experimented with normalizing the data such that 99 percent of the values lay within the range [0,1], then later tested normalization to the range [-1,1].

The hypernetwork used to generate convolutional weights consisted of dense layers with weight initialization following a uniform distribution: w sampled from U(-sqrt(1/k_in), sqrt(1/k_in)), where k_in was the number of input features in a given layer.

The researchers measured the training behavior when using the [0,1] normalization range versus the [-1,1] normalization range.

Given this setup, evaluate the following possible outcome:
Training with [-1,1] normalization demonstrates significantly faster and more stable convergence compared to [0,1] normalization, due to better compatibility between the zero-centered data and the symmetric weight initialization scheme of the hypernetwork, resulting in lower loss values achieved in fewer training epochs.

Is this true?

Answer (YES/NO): NO